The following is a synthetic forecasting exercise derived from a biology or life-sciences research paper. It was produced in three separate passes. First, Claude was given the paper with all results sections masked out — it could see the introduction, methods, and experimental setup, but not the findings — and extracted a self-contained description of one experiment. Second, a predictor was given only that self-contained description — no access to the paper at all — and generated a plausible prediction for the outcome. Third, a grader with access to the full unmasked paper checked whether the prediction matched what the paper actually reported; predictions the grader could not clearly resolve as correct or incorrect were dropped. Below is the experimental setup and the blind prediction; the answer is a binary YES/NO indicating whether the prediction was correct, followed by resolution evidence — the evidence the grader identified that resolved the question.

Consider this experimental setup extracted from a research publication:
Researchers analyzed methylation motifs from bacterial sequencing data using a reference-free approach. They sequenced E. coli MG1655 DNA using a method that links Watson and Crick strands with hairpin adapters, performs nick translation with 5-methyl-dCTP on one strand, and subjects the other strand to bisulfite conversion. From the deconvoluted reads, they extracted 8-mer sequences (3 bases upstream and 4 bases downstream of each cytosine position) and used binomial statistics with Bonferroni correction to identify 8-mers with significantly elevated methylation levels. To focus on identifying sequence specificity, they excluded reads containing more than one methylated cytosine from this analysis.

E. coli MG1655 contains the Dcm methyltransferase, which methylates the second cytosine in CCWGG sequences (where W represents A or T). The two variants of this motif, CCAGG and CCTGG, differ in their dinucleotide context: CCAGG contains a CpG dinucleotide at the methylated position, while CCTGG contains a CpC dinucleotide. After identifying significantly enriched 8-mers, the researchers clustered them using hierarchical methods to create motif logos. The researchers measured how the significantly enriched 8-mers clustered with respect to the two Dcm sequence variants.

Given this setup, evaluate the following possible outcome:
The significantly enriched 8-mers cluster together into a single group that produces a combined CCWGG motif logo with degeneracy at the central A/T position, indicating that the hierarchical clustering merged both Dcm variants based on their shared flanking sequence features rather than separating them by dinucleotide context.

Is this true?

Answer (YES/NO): NO